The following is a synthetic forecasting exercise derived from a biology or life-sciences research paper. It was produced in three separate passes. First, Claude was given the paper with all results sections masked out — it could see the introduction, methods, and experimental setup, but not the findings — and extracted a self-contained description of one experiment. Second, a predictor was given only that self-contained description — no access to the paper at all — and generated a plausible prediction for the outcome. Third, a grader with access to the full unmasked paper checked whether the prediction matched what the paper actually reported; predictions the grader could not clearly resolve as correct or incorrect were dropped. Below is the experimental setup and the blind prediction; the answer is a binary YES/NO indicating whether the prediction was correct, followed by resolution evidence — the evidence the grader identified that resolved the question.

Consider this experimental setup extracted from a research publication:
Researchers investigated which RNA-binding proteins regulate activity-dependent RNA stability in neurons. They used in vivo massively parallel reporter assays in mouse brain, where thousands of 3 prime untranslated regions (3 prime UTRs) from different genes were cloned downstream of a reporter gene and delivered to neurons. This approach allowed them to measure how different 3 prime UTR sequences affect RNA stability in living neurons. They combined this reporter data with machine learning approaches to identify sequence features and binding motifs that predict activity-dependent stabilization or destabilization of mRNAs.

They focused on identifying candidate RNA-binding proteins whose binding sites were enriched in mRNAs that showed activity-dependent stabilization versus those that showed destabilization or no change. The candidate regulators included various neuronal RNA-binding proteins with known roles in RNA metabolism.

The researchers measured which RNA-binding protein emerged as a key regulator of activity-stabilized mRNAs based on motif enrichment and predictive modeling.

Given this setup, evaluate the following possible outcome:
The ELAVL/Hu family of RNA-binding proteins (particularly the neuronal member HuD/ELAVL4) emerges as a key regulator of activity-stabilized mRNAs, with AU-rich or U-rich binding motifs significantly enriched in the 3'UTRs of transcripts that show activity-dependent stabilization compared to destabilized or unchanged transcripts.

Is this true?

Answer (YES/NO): YES